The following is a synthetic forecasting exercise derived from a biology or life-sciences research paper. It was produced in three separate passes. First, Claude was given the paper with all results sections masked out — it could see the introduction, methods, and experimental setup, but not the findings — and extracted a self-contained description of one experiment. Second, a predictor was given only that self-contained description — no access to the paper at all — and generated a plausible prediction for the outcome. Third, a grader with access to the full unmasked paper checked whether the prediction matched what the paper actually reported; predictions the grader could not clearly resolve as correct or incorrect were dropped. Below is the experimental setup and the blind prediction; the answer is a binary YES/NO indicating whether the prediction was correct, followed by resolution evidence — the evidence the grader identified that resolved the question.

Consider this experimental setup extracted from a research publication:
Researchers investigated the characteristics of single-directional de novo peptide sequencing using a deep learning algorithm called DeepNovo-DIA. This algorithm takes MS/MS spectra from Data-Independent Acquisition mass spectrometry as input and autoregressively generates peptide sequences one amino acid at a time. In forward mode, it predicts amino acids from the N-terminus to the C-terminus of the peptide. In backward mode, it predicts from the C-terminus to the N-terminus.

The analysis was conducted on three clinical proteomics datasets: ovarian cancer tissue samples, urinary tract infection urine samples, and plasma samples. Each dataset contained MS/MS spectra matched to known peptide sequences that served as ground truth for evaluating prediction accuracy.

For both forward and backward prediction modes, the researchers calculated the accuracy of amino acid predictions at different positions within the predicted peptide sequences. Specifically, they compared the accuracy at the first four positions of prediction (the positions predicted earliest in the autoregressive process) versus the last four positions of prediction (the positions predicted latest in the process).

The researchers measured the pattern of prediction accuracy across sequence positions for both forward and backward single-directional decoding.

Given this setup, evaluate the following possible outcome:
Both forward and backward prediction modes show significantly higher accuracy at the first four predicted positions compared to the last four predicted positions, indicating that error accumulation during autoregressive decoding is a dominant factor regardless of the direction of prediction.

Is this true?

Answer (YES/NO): YES